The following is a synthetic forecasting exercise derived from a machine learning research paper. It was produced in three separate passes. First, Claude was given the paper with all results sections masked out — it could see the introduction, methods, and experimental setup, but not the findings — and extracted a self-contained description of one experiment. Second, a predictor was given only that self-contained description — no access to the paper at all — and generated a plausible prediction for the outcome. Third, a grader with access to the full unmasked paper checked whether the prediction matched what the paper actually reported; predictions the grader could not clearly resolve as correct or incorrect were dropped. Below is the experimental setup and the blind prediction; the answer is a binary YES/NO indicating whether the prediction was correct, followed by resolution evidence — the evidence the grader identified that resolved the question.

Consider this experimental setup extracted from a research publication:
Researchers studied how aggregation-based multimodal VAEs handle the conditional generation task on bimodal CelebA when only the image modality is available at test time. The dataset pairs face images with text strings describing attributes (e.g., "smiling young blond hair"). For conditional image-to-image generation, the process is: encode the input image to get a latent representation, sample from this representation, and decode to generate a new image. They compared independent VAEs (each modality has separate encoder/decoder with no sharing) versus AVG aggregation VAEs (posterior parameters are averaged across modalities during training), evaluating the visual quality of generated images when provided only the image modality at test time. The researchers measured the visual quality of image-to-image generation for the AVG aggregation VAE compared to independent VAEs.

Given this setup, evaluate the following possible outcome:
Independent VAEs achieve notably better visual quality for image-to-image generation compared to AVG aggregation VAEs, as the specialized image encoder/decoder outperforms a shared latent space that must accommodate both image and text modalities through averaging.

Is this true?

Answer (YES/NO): YES